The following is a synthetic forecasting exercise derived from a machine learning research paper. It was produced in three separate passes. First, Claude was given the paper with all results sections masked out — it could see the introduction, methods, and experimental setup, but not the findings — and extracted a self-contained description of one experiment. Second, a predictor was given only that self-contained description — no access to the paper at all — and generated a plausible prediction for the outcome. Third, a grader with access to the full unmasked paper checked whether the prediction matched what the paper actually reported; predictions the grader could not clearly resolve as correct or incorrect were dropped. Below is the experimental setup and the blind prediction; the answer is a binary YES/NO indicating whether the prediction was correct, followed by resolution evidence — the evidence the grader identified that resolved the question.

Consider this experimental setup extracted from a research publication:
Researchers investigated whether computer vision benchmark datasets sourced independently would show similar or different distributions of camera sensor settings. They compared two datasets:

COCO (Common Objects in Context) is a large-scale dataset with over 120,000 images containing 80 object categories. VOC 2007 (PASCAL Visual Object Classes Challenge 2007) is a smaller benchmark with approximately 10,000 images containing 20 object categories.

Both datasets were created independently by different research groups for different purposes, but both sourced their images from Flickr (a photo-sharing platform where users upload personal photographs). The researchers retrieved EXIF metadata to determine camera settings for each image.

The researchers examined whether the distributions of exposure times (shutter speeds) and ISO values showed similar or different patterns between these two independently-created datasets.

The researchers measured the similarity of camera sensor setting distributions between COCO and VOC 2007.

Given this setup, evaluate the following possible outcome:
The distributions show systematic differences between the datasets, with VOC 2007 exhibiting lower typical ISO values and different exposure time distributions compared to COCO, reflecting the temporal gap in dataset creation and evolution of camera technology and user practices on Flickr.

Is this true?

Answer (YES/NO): NO